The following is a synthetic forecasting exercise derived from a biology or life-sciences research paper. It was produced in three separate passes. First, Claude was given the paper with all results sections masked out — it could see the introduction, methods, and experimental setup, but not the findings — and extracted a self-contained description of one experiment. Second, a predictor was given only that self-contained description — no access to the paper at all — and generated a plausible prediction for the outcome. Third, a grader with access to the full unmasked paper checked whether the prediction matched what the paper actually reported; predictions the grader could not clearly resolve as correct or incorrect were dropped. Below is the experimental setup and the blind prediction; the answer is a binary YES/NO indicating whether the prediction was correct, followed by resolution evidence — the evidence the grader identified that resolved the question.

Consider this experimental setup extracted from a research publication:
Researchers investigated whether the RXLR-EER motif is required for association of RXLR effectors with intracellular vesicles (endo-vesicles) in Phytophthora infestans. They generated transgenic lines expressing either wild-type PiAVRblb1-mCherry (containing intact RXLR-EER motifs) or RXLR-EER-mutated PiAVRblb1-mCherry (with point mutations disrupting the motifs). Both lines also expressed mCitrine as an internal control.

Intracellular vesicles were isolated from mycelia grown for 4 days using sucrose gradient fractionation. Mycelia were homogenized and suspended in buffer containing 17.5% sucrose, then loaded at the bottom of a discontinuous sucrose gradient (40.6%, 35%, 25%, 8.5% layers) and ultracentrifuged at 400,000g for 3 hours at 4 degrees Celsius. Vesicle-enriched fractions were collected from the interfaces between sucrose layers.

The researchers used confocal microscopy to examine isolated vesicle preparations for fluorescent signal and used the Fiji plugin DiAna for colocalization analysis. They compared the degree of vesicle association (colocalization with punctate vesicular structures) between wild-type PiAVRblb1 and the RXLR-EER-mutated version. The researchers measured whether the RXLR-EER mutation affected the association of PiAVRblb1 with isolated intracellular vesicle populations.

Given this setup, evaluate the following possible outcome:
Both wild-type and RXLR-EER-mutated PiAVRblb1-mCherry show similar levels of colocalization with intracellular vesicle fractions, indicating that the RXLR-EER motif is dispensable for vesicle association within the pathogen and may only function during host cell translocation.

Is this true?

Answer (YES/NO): NO